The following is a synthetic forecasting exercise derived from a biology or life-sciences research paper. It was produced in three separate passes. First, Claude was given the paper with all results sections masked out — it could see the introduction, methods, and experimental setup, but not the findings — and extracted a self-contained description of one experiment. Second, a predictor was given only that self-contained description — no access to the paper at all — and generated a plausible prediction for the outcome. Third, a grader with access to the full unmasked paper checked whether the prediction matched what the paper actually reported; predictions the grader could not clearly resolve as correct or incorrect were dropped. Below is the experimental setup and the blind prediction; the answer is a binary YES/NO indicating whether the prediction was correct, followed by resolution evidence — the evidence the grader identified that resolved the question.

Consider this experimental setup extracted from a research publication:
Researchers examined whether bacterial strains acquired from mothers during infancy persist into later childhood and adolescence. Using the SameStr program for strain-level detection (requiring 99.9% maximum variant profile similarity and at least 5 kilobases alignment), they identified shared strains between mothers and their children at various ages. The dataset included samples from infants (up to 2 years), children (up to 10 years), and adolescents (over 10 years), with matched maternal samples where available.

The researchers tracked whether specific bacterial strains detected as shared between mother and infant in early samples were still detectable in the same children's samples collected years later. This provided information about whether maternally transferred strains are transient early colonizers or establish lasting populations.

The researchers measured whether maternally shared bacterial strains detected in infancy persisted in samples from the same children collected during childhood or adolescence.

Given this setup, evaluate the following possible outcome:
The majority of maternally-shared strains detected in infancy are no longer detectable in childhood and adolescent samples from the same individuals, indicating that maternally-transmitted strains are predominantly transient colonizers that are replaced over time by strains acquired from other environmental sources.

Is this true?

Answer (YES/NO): NO